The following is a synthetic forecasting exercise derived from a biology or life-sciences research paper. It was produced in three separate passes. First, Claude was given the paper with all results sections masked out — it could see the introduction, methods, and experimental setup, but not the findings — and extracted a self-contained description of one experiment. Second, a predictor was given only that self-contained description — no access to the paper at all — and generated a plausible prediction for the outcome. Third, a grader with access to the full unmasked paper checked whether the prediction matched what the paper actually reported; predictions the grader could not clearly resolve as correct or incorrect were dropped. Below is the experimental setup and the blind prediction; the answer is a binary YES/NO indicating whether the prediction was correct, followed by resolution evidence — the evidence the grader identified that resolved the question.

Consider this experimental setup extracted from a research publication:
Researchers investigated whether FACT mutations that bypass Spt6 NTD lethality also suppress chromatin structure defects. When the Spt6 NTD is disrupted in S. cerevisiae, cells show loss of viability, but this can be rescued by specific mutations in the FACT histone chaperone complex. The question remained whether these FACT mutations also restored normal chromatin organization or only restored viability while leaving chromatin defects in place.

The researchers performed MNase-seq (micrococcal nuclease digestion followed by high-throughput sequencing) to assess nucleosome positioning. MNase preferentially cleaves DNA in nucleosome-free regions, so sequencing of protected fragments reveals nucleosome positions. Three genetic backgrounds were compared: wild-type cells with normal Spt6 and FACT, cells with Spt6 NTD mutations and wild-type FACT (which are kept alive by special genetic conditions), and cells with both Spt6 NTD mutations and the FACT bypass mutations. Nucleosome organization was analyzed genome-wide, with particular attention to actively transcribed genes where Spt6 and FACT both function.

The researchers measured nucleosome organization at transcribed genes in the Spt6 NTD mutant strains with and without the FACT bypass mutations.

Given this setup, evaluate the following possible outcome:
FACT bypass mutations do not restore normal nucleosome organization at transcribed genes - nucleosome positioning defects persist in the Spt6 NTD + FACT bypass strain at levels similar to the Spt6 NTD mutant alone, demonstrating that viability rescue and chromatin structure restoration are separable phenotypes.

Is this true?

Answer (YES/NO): NO